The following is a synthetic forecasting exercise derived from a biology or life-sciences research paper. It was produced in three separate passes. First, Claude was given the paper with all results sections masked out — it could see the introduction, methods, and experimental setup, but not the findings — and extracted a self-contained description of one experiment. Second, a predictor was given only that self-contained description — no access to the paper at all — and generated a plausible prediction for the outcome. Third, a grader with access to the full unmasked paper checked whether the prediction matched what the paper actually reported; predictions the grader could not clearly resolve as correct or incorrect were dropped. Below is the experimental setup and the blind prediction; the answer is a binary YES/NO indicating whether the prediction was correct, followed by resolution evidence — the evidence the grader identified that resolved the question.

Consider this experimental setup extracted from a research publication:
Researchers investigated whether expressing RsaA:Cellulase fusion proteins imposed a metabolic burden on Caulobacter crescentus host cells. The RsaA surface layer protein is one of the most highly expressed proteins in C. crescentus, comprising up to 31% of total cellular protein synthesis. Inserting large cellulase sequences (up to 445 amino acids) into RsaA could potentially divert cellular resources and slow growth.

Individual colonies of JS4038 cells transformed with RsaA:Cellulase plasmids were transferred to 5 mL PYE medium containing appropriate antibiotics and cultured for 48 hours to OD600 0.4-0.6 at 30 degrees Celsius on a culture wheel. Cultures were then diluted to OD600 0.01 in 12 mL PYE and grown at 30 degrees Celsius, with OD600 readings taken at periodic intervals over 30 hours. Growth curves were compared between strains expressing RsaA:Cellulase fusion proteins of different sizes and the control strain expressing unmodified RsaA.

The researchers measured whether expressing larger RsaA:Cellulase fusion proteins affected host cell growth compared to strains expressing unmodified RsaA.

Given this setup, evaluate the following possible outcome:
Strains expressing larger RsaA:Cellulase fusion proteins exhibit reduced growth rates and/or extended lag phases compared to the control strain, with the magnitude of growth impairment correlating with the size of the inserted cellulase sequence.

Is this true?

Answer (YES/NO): NO